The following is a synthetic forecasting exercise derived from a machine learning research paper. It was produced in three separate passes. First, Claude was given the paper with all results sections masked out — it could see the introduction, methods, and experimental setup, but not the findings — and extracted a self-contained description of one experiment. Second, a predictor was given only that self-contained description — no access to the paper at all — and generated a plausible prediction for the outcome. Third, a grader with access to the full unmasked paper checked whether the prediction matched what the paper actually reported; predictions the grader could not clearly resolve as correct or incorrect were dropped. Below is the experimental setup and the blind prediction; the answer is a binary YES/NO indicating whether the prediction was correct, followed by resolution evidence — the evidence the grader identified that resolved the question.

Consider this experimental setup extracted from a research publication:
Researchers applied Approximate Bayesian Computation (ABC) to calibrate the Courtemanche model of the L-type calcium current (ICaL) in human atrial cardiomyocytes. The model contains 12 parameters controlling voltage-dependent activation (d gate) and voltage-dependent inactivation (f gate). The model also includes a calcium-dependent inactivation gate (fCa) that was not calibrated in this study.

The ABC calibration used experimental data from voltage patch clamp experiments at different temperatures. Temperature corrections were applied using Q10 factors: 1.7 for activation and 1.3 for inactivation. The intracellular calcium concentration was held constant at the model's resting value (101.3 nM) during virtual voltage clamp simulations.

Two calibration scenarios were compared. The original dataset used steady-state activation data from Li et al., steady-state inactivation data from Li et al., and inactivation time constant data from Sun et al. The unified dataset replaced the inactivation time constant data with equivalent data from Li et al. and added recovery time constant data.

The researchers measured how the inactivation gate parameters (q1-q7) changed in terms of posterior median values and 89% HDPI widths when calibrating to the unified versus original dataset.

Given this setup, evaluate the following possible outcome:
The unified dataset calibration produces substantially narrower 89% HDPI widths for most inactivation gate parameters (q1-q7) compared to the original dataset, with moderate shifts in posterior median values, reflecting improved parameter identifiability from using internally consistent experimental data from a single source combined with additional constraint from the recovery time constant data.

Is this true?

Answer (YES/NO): NO